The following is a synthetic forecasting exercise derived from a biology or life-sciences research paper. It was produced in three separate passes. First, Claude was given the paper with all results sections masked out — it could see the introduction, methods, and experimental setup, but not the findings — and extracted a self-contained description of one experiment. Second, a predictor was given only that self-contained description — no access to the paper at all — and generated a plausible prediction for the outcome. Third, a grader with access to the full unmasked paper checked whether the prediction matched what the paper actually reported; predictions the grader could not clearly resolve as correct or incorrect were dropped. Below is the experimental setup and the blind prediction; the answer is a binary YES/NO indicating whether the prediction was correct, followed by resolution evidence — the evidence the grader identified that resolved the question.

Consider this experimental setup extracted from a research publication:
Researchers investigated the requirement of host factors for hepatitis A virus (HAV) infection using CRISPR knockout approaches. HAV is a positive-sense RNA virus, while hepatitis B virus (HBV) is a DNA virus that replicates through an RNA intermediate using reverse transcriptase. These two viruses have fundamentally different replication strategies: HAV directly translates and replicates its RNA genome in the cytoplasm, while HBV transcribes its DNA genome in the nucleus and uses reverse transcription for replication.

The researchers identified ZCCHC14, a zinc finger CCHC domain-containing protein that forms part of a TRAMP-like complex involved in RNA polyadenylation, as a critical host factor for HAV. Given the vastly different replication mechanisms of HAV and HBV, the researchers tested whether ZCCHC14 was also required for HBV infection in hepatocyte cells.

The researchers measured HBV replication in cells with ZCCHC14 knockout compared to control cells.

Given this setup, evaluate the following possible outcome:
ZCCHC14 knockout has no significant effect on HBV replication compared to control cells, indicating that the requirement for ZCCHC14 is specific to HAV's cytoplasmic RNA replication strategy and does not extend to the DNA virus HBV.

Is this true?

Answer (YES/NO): NO